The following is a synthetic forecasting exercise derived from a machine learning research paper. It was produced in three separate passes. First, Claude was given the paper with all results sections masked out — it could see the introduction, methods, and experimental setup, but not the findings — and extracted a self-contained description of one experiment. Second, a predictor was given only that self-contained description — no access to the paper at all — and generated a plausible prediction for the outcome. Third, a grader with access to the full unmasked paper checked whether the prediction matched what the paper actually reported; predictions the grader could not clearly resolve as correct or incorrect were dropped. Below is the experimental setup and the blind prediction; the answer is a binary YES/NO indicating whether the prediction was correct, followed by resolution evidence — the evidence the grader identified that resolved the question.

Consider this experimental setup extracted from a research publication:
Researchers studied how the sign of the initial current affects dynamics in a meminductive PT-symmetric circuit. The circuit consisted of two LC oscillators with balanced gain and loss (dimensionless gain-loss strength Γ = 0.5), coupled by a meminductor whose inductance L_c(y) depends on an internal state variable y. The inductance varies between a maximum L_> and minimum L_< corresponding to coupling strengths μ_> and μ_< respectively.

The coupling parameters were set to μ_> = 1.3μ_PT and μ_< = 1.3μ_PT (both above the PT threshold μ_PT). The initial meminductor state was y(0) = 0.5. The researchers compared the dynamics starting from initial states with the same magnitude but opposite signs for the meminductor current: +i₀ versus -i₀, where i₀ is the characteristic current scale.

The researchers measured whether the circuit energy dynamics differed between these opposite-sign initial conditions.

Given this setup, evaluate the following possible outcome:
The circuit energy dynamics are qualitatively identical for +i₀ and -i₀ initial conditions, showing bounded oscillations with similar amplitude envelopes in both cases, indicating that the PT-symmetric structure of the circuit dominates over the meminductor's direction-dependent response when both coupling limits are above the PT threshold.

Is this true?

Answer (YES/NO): NO